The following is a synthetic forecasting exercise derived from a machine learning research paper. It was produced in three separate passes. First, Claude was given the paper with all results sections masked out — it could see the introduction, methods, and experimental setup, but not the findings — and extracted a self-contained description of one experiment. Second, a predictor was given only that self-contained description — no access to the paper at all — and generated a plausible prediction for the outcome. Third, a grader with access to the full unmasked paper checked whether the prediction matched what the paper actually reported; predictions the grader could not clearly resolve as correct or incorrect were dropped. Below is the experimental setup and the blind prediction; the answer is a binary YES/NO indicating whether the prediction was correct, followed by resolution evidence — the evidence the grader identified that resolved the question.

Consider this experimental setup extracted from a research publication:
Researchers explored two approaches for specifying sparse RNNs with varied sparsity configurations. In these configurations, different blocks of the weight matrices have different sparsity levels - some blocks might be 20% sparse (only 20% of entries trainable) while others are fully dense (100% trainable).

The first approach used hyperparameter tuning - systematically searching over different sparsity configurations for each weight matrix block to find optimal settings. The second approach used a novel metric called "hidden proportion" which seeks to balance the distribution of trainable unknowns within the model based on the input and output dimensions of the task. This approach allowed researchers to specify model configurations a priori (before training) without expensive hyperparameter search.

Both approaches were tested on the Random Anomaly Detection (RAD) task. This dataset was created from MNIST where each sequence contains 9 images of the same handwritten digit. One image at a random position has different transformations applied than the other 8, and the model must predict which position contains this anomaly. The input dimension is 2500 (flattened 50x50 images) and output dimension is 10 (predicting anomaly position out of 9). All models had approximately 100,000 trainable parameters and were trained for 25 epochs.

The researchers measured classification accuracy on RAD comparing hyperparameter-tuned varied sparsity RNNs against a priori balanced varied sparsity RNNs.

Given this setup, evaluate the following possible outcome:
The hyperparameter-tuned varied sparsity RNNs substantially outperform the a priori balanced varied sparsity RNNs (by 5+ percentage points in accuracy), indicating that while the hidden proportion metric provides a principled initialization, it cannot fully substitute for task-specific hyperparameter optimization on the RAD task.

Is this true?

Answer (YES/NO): NO